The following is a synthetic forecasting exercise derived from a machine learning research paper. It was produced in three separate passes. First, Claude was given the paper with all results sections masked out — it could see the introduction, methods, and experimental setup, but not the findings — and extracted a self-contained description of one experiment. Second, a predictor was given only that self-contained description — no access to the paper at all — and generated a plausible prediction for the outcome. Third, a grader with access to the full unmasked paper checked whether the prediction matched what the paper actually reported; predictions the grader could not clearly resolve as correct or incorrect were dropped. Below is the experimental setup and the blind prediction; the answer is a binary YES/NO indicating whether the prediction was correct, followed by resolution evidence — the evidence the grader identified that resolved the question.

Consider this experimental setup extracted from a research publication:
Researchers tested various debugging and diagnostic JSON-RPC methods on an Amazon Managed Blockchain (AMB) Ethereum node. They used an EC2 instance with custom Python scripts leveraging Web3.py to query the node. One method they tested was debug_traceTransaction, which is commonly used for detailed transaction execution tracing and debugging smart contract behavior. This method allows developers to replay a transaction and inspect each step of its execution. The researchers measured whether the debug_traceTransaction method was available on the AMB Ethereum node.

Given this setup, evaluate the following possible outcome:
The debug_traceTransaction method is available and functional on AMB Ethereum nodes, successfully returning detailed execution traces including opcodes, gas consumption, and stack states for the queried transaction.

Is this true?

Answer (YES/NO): NO